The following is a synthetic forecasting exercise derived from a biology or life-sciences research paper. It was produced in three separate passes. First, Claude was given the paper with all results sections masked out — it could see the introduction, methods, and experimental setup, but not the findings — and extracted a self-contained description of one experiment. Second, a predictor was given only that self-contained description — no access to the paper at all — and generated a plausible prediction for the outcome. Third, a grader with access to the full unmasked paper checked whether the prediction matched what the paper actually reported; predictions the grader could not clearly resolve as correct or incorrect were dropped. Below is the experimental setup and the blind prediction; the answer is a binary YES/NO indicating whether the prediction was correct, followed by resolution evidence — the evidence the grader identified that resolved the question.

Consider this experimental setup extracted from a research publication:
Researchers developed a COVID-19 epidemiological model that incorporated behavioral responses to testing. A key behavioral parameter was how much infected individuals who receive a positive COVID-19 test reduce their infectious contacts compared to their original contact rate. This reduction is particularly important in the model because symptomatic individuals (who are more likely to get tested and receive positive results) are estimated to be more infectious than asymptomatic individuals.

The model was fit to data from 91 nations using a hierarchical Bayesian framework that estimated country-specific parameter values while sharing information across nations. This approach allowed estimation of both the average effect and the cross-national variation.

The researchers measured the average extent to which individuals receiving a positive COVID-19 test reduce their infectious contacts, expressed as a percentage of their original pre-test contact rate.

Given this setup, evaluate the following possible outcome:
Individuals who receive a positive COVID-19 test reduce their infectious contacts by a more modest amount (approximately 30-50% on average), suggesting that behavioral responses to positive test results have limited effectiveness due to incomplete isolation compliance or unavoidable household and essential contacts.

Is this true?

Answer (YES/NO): NO